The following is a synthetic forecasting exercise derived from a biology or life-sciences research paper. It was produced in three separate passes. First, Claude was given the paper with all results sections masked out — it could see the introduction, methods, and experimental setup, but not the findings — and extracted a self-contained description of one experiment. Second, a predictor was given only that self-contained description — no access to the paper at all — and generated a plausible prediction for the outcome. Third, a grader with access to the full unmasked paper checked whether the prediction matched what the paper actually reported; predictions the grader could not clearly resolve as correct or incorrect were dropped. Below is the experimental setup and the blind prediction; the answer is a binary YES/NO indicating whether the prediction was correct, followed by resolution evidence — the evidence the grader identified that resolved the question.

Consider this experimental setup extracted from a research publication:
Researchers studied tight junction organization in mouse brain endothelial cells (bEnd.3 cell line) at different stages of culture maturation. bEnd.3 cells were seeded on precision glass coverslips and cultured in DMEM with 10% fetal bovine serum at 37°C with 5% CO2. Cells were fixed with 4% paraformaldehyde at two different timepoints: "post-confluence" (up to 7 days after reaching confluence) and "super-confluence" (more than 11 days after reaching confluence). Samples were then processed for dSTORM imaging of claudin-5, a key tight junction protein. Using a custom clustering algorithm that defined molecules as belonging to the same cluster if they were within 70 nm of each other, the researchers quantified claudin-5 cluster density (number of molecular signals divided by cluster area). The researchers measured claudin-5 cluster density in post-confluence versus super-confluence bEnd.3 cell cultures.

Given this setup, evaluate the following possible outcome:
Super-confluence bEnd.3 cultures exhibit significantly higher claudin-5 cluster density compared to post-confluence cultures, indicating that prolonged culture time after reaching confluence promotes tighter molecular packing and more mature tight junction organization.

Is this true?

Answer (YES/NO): YES